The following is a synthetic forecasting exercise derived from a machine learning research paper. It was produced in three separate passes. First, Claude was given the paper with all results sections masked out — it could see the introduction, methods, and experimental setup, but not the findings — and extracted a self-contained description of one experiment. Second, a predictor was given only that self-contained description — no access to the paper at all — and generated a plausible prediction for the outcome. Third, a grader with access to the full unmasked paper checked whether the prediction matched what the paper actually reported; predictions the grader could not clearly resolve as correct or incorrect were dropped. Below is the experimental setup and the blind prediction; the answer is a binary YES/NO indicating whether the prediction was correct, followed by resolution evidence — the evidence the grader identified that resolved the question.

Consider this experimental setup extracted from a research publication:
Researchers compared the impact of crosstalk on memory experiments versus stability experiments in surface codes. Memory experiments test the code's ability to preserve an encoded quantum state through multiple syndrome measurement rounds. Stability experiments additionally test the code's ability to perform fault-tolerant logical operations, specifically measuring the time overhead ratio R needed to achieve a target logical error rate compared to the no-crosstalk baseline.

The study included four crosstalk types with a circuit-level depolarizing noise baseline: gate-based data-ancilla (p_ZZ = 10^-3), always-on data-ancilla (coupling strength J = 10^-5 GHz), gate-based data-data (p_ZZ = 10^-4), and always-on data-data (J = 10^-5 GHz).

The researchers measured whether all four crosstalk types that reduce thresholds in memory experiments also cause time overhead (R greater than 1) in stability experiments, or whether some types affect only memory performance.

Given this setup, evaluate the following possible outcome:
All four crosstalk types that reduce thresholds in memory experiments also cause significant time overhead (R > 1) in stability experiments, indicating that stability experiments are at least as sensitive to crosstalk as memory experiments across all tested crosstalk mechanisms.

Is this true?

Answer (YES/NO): NO